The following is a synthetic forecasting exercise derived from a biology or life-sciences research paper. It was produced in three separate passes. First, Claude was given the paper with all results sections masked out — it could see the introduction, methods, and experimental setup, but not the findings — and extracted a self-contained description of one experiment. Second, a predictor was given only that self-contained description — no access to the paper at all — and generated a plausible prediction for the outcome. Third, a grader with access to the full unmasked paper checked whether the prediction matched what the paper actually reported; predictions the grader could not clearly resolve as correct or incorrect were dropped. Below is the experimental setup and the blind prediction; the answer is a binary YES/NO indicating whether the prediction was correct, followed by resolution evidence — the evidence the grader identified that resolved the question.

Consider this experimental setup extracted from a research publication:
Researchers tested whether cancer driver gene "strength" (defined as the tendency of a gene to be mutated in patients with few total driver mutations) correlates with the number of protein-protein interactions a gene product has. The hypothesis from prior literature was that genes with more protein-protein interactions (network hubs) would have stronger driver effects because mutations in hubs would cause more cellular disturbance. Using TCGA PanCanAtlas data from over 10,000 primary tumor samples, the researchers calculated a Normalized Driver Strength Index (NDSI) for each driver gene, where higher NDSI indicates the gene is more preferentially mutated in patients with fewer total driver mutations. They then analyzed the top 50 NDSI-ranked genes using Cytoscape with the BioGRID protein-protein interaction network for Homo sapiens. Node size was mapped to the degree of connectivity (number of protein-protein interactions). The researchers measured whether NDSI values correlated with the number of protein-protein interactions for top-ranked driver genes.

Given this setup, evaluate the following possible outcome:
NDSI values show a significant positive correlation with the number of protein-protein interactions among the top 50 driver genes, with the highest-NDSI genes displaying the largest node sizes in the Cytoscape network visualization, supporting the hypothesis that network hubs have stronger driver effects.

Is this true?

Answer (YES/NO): NO